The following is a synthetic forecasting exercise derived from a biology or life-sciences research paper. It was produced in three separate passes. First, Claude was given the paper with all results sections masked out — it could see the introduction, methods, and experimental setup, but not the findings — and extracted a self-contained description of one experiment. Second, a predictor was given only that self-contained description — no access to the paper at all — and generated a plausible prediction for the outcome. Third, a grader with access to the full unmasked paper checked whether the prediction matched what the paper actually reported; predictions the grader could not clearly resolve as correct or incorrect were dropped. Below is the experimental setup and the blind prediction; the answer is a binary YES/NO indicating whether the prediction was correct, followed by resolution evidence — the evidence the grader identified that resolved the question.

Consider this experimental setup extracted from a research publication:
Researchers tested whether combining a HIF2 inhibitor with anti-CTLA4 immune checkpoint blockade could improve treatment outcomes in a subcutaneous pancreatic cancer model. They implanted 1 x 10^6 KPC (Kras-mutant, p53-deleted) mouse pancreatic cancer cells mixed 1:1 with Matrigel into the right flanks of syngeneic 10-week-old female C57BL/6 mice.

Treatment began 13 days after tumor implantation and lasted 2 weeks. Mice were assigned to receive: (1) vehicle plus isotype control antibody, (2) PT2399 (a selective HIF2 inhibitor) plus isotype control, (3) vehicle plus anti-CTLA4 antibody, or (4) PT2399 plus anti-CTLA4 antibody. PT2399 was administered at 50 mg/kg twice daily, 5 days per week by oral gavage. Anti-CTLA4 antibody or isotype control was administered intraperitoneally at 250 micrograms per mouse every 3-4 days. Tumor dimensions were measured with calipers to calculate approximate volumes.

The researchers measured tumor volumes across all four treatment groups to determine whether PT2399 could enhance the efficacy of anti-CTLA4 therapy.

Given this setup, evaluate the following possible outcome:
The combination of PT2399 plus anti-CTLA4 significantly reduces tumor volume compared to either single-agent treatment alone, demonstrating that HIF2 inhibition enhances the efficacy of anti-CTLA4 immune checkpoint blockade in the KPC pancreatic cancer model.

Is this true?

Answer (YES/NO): YES